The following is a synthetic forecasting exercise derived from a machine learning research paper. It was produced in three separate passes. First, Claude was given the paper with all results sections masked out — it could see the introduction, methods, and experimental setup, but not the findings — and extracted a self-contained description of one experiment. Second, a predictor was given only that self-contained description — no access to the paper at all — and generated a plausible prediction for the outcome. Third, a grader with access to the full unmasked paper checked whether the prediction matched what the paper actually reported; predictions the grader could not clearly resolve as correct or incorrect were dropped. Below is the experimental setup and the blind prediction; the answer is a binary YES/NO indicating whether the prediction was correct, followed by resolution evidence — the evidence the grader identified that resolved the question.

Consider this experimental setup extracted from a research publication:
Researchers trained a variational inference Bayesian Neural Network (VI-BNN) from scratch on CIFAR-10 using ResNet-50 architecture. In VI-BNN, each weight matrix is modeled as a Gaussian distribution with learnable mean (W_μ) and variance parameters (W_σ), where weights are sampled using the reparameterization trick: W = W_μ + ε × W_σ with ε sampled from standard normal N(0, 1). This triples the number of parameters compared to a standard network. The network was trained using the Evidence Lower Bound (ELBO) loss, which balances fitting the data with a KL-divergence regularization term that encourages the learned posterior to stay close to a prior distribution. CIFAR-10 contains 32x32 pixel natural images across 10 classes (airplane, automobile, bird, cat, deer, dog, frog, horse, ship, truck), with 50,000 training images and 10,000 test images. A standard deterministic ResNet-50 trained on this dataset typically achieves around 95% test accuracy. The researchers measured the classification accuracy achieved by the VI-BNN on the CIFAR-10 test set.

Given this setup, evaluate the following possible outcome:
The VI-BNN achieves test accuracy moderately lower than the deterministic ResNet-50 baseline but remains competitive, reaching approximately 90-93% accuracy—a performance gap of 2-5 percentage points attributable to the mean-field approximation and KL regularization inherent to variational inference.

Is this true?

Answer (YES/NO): NO